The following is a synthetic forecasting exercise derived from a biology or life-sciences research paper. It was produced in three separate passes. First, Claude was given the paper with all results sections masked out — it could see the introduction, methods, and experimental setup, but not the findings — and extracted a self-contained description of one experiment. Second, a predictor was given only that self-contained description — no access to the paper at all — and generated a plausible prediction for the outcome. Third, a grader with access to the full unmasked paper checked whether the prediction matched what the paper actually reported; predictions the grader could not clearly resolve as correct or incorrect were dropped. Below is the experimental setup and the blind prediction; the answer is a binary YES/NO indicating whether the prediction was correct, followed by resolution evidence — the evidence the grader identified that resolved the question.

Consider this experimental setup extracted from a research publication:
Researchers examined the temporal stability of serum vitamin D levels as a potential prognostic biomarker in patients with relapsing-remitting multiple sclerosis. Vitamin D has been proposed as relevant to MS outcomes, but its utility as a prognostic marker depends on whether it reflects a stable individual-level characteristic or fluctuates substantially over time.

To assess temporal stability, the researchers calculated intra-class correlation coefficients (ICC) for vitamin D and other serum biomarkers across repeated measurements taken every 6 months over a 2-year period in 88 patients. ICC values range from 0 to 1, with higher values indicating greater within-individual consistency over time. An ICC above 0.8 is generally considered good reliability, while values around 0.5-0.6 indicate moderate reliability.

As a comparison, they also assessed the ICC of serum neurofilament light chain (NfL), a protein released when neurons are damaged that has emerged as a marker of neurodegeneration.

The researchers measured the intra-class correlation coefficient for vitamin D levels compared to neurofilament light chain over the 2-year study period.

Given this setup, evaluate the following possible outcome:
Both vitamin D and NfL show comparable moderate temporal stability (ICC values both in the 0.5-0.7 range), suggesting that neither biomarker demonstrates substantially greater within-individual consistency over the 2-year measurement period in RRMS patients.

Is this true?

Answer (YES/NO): NO